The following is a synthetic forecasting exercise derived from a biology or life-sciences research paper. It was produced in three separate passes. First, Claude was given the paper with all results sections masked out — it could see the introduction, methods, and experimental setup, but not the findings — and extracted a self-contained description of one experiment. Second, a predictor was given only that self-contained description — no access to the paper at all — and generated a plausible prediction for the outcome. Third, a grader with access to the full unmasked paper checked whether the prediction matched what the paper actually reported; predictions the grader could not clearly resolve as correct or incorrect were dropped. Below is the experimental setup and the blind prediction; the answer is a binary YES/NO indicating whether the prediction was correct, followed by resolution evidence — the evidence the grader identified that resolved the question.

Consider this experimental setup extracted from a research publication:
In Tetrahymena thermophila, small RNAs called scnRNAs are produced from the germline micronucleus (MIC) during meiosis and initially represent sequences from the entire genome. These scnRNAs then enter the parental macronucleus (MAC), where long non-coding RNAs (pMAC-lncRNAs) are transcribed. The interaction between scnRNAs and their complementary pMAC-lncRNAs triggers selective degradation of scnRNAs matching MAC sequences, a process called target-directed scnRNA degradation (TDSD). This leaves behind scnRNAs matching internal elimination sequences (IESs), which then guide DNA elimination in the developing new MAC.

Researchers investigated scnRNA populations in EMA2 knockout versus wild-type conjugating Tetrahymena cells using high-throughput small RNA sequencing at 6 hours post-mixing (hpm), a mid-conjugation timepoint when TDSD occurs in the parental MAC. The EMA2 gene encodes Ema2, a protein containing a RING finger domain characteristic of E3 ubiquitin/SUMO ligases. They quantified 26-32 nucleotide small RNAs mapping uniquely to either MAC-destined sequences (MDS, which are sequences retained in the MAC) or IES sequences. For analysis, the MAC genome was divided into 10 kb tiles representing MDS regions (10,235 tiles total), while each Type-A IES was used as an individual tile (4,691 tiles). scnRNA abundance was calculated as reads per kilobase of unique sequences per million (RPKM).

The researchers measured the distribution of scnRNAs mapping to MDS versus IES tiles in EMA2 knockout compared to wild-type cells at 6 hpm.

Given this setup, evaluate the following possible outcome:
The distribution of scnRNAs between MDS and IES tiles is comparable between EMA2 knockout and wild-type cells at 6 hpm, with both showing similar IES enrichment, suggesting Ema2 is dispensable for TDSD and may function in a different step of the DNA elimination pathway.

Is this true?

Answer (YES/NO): NO